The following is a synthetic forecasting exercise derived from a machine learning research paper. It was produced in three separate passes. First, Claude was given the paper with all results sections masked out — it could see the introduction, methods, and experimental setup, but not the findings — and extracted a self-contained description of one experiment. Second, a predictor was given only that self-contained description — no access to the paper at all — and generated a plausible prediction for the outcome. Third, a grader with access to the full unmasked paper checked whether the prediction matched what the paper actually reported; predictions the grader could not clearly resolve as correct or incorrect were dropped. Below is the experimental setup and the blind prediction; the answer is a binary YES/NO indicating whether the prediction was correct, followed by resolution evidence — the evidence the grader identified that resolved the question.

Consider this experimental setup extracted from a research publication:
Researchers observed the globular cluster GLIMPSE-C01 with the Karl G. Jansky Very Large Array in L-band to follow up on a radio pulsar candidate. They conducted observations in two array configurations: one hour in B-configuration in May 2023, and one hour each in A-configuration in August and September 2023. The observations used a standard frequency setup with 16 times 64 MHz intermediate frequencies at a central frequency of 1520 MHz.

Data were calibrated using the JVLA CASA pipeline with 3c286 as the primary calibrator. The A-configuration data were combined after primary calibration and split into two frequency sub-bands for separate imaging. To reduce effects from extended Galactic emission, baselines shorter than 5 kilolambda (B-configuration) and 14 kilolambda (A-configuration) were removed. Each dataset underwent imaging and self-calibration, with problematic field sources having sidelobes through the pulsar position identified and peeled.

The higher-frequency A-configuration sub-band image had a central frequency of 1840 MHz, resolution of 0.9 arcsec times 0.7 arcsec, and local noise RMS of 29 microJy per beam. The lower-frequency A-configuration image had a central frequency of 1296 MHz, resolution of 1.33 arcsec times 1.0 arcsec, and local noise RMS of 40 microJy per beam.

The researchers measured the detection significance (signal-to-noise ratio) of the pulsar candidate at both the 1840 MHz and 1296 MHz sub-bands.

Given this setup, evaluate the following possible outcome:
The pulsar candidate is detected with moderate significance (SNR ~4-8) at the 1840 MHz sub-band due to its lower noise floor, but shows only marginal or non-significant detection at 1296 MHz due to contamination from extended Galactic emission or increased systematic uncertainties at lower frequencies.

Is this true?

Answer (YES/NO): NO